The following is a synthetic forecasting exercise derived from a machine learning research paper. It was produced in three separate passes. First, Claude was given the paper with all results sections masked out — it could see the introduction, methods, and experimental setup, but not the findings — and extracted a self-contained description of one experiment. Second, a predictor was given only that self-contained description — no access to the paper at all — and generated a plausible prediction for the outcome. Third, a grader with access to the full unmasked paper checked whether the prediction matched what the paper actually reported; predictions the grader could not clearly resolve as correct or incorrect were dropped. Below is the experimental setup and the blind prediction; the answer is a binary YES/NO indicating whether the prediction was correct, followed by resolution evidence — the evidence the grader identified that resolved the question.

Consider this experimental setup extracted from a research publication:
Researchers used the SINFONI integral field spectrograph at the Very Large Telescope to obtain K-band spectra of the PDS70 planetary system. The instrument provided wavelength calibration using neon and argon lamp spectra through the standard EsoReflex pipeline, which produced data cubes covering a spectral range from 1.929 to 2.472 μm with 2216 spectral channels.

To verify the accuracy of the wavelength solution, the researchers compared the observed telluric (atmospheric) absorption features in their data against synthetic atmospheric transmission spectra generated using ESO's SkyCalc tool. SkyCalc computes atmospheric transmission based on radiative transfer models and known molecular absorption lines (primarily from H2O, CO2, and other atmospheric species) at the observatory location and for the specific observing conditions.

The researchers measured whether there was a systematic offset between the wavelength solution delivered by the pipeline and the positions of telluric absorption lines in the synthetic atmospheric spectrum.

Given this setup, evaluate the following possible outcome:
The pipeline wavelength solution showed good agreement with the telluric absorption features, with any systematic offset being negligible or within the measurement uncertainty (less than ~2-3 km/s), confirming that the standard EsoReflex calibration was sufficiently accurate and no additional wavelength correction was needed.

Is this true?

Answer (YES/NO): NO